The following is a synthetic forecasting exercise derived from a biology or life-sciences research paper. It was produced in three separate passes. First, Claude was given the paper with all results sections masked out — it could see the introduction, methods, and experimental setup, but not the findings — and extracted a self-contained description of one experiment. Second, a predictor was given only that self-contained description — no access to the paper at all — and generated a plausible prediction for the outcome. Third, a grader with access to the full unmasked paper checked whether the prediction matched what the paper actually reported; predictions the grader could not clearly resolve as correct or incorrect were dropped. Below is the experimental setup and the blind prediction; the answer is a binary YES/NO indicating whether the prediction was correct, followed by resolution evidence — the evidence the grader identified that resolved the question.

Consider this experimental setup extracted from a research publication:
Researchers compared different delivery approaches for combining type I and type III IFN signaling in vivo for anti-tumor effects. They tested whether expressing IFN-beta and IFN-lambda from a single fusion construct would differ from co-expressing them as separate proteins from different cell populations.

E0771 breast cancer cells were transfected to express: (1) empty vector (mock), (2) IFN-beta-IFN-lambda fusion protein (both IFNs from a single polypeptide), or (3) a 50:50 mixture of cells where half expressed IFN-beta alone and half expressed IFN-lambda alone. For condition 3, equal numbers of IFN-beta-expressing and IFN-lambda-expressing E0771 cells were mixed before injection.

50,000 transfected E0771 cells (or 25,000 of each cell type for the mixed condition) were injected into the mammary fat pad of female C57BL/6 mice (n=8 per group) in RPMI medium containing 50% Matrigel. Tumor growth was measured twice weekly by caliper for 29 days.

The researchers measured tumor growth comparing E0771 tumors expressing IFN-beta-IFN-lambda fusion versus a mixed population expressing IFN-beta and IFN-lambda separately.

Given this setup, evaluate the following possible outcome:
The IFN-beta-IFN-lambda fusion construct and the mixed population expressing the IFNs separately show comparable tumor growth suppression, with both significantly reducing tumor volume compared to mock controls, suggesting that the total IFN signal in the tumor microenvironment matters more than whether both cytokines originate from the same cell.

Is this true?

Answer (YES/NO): NO